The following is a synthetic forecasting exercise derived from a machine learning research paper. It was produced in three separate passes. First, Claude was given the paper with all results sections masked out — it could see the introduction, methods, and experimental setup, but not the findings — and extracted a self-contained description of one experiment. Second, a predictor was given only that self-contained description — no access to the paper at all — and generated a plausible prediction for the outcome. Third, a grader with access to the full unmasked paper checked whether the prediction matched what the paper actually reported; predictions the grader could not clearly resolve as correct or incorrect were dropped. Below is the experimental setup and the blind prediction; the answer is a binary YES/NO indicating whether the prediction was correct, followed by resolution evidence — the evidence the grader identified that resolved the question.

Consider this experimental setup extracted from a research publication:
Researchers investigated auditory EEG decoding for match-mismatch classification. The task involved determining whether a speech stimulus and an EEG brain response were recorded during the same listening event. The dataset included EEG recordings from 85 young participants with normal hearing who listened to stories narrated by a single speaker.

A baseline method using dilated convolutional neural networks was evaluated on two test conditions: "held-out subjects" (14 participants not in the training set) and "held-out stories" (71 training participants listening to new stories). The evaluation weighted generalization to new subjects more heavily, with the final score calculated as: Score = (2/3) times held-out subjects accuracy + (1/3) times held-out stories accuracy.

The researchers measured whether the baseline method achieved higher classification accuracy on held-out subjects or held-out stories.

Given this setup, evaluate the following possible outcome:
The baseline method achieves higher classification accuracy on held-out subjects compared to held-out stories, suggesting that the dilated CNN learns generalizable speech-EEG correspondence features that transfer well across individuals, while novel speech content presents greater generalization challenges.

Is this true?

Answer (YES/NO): YES